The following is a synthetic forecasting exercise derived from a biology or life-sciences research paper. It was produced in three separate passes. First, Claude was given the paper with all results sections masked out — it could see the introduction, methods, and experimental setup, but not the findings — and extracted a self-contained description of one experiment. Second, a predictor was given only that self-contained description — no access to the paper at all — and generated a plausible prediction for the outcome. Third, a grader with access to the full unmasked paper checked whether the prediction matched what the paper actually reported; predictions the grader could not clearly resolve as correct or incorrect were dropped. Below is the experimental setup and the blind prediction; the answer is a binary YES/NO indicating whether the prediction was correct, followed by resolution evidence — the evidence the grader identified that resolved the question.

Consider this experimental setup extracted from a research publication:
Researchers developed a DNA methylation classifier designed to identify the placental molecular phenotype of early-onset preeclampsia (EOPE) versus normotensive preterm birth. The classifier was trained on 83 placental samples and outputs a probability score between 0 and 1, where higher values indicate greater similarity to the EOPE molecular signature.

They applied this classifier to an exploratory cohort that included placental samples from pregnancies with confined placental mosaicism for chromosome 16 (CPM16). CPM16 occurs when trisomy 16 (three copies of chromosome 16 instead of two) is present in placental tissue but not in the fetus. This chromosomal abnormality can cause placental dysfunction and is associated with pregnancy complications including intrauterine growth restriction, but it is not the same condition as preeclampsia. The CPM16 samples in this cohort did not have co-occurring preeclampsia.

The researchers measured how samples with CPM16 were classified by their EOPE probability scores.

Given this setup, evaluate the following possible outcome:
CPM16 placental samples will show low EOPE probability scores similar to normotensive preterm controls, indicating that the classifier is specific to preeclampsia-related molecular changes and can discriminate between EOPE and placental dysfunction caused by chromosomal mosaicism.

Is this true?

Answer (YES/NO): YES